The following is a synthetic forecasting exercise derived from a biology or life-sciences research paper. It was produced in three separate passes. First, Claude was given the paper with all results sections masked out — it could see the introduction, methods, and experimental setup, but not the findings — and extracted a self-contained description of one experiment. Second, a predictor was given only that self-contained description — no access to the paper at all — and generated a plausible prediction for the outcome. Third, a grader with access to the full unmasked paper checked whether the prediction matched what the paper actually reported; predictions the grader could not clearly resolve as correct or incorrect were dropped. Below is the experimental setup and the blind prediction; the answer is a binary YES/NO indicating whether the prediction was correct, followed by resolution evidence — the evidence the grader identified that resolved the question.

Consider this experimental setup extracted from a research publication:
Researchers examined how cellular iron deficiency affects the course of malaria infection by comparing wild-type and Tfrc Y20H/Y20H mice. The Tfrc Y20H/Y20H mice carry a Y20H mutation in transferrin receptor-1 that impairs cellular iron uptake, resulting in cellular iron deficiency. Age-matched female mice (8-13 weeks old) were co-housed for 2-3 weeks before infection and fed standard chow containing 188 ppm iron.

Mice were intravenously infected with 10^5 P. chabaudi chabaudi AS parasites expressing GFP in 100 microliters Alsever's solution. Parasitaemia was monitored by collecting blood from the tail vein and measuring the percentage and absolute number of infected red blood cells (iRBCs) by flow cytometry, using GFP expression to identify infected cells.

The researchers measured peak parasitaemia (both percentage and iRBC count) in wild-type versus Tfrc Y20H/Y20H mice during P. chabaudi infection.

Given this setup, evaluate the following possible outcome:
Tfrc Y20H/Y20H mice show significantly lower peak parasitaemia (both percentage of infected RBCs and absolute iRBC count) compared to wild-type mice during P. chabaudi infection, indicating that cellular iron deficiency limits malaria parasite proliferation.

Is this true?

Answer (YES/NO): NO